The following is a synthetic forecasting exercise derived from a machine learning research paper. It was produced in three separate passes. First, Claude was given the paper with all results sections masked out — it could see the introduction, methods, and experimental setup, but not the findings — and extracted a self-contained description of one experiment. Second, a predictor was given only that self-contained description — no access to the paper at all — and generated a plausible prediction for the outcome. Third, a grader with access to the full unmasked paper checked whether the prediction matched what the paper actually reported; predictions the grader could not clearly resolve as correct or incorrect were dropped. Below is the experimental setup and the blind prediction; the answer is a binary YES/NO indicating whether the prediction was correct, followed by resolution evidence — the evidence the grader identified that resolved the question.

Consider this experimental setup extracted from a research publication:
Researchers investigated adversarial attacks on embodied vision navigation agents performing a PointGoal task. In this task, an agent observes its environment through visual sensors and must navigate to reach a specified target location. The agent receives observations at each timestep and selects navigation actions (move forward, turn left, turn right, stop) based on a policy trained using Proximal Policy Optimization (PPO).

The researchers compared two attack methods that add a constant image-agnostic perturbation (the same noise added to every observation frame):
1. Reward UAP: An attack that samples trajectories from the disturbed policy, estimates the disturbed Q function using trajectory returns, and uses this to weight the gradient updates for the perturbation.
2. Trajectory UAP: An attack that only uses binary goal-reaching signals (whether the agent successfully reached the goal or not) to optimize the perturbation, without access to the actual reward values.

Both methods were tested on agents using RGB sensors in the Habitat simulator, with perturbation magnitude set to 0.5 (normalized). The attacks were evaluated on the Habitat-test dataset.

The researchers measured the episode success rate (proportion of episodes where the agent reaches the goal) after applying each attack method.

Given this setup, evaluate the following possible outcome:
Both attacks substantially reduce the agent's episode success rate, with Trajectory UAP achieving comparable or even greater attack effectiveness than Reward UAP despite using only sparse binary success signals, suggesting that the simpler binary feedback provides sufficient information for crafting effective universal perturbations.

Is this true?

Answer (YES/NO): YES